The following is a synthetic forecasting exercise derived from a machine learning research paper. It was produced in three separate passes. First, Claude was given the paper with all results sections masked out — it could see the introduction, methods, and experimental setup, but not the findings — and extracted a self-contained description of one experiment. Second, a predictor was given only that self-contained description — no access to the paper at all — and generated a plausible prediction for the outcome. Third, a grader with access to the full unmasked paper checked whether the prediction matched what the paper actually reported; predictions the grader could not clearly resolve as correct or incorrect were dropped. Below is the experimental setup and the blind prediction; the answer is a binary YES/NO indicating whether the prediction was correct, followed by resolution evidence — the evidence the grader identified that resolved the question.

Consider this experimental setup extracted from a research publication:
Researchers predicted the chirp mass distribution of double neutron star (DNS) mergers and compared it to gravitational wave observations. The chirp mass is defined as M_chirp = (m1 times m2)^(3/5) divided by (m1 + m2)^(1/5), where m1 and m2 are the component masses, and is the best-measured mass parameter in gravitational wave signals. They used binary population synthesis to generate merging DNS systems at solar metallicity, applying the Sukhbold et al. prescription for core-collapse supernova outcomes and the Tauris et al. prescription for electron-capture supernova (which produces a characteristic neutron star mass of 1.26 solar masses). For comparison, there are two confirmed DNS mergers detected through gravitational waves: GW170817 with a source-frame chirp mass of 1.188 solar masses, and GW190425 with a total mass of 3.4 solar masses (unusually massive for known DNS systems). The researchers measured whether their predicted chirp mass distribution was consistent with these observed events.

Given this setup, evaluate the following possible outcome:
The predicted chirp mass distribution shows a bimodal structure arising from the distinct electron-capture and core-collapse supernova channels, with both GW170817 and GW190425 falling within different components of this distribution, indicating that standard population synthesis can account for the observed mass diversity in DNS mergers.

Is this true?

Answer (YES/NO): NO